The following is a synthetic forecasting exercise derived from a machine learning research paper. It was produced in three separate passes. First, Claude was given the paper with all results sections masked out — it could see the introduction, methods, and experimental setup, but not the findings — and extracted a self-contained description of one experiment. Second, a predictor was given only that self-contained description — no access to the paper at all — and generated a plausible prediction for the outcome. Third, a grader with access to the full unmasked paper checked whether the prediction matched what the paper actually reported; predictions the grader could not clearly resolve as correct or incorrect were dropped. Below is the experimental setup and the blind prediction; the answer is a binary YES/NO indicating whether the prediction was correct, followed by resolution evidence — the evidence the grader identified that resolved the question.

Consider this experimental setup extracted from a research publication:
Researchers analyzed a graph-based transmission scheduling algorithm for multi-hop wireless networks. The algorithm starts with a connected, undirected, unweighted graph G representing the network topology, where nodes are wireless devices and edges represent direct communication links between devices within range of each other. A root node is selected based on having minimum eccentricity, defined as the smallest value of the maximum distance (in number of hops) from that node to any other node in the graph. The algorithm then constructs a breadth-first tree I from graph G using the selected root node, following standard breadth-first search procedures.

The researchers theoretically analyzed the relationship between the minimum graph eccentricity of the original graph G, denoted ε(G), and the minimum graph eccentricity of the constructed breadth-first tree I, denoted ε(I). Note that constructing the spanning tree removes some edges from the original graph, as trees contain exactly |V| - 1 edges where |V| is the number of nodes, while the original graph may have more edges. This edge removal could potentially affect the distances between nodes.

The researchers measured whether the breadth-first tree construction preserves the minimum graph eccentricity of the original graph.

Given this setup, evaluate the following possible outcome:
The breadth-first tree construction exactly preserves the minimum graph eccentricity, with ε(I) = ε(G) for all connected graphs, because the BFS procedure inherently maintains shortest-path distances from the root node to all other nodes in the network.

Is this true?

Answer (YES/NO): YES